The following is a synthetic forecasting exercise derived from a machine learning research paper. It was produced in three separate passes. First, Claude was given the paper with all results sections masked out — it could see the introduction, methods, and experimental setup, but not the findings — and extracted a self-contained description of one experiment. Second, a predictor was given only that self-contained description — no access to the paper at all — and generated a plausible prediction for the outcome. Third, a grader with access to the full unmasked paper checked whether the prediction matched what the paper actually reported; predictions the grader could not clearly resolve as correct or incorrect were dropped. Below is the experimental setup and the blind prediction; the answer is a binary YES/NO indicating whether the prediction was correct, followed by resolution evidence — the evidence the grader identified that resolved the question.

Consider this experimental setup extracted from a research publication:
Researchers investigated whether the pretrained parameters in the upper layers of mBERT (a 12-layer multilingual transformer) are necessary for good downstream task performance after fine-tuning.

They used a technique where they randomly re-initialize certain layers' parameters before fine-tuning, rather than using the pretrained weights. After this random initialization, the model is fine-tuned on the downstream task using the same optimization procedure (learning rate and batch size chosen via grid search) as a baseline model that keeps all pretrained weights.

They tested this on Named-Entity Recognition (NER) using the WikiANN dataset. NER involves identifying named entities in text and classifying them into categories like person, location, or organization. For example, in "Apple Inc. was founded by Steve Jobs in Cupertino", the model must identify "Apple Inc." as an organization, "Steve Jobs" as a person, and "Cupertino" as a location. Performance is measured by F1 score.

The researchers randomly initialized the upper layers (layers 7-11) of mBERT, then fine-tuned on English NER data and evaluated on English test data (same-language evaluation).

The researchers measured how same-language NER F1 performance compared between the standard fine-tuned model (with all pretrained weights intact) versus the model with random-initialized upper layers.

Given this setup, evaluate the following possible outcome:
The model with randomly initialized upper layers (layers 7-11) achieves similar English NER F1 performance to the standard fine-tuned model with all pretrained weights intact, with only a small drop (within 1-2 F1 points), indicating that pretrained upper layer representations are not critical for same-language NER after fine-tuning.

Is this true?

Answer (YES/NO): YES